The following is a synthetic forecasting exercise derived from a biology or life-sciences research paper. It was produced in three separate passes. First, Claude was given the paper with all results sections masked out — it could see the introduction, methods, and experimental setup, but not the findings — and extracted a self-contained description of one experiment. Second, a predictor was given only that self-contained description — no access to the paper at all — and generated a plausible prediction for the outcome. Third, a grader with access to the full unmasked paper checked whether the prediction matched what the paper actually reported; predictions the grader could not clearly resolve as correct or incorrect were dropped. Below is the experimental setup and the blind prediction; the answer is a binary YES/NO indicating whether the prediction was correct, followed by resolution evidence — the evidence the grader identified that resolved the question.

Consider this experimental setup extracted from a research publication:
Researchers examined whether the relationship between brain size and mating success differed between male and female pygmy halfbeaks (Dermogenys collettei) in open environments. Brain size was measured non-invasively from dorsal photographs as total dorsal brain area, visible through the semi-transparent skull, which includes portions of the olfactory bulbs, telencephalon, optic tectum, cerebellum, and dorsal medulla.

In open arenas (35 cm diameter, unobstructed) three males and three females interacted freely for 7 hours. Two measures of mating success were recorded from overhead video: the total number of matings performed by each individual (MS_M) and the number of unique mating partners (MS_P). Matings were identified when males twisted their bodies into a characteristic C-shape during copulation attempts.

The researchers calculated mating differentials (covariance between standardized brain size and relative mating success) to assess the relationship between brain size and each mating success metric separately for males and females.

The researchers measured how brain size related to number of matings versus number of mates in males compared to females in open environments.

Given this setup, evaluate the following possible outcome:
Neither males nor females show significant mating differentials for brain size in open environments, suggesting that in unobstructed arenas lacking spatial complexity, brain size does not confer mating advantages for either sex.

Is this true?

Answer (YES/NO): NO